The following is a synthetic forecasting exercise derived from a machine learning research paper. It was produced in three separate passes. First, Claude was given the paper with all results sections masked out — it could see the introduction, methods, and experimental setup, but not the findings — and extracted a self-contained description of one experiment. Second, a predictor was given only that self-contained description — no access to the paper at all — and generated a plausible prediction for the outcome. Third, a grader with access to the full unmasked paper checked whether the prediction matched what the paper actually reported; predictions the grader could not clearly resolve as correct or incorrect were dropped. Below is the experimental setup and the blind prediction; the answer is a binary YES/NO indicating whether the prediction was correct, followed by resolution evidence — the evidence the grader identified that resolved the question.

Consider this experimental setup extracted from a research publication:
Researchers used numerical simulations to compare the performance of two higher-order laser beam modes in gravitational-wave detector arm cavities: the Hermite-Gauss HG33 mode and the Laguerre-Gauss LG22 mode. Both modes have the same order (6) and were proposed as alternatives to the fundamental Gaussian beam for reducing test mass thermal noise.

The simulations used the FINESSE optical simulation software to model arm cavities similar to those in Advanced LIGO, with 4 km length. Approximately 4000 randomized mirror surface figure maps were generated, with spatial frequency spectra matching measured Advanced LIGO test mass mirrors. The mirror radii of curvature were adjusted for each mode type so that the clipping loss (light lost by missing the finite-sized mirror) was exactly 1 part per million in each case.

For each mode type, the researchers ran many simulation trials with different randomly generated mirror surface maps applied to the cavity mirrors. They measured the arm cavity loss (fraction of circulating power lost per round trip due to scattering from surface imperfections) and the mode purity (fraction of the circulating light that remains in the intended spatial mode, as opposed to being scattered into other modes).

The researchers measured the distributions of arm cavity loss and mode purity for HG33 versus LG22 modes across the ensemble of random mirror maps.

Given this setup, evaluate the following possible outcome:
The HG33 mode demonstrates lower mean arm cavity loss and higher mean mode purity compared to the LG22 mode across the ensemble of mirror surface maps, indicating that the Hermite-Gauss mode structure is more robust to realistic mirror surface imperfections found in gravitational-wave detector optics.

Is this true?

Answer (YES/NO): YES